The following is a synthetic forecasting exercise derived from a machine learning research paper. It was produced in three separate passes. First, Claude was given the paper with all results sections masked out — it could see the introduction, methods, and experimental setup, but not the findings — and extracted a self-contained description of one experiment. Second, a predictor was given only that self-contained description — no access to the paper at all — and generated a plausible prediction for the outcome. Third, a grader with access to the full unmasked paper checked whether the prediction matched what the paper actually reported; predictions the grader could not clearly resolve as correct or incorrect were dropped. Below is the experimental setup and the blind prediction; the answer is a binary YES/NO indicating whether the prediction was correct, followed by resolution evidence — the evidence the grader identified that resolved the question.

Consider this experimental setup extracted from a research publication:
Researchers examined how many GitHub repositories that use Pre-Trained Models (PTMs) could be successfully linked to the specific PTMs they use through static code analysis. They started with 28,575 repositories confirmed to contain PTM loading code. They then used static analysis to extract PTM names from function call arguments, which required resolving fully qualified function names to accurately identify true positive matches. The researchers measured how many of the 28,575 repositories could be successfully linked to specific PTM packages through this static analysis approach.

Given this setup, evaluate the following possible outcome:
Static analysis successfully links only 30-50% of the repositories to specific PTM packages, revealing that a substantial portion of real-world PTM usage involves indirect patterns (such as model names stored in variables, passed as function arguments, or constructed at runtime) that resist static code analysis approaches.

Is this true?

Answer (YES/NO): NO